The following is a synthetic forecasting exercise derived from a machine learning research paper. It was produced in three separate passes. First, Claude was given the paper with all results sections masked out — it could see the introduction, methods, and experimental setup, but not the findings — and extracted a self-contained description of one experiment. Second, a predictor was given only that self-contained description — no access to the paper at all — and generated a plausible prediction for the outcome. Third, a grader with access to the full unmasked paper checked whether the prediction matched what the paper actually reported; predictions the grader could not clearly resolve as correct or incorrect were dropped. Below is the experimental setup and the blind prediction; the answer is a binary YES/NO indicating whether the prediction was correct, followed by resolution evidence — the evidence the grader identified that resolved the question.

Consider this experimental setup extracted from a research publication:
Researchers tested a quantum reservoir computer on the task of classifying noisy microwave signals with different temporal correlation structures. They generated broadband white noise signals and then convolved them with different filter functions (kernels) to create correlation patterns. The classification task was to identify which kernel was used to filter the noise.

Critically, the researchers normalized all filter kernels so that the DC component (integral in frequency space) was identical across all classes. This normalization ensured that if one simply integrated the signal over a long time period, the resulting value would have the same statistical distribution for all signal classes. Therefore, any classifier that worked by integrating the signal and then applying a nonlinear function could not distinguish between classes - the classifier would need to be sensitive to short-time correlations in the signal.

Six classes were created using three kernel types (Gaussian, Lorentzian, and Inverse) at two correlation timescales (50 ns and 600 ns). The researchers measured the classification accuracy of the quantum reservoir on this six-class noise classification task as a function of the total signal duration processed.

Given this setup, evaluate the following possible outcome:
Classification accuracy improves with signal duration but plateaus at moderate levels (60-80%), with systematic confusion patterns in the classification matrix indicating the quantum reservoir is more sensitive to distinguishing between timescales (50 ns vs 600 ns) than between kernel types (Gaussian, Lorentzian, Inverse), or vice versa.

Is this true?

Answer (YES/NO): NO